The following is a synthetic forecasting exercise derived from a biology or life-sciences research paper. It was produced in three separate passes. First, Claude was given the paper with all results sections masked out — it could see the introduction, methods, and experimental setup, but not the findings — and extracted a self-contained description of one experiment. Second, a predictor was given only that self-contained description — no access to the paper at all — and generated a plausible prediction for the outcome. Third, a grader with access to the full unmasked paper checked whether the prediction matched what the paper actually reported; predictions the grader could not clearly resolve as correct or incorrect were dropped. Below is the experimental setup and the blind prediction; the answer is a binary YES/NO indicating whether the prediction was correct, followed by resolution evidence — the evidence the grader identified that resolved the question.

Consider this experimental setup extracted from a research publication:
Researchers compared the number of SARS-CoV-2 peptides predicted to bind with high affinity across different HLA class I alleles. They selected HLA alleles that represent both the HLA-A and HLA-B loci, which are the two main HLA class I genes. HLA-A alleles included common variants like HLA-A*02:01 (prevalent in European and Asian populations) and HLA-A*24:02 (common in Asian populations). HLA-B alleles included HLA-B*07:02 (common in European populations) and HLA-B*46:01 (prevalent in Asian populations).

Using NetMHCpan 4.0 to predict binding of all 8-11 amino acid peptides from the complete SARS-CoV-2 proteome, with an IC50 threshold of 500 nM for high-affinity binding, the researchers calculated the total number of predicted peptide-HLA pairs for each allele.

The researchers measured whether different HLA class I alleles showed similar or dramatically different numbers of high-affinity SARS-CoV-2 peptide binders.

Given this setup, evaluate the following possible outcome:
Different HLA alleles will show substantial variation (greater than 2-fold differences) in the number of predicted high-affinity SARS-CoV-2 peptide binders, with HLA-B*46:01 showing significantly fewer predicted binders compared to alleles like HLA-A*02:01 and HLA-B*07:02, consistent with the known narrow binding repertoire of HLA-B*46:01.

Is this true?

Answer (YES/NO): YES